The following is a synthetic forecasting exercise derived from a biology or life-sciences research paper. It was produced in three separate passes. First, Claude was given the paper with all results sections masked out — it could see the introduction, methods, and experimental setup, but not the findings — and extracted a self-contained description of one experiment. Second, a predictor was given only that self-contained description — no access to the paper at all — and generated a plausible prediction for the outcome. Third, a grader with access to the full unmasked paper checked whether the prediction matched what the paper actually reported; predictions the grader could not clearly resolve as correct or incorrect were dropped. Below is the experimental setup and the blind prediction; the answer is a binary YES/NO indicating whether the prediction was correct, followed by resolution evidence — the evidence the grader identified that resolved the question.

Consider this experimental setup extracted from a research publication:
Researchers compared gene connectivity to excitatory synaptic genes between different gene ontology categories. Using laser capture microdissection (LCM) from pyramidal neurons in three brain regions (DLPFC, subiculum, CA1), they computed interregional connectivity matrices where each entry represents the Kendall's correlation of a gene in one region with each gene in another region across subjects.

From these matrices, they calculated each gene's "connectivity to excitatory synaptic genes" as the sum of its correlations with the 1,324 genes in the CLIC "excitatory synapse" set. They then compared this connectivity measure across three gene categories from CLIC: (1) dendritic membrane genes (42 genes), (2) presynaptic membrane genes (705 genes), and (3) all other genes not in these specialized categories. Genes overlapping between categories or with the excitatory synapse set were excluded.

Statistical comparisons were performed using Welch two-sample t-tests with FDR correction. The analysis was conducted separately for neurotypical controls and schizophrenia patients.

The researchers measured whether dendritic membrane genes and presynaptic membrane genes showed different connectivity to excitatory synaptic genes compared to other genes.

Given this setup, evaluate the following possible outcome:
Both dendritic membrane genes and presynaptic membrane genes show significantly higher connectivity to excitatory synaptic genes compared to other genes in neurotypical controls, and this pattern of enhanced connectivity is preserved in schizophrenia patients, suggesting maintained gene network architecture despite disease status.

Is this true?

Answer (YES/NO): YES